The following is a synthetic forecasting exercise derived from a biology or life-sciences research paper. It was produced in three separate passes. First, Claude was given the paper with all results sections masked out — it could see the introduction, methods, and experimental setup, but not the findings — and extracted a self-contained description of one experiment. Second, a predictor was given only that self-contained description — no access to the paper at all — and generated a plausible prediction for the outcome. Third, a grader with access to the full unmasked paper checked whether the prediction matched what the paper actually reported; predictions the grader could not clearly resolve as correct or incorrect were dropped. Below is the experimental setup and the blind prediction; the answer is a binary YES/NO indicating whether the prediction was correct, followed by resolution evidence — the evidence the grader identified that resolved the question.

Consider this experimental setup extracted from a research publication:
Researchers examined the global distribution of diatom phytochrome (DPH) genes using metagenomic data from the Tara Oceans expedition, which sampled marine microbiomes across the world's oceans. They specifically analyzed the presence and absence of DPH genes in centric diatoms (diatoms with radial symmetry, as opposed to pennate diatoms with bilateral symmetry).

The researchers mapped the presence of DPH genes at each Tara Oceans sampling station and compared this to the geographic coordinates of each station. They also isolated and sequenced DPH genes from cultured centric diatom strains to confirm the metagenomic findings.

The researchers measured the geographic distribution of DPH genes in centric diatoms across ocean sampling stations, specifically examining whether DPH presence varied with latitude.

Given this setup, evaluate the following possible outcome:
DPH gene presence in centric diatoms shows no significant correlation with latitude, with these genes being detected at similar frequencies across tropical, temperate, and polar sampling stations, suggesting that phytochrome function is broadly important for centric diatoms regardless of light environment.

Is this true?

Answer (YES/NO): NO